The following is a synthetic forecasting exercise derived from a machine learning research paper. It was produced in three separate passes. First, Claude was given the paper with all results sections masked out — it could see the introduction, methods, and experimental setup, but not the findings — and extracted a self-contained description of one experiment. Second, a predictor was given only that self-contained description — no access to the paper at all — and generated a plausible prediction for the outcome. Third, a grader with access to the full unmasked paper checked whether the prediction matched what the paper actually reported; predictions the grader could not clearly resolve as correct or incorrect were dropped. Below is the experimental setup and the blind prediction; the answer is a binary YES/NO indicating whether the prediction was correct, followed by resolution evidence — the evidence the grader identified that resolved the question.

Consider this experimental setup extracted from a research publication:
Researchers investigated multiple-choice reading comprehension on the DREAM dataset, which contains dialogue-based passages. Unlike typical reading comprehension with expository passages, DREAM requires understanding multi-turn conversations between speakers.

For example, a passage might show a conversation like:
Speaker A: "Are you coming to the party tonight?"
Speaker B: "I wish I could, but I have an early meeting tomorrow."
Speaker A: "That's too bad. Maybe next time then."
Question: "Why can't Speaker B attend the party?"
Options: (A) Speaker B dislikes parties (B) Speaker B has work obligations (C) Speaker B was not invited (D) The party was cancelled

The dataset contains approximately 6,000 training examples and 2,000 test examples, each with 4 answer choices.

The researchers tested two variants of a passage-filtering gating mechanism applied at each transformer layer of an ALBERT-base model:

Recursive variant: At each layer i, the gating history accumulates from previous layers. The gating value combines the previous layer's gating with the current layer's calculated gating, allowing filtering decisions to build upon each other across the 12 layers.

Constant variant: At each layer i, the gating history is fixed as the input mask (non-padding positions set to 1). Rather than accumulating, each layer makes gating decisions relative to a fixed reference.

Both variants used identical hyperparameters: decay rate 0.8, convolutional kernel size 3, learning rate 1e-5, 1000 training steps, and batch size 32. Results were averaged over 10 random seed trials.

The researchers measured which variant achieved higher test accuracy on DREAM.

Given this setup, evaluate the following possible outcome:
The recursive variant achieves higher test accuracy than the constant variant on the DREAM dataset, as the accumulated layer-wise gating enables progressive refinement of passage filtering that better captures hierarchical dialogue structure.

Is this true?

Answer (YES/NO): NO